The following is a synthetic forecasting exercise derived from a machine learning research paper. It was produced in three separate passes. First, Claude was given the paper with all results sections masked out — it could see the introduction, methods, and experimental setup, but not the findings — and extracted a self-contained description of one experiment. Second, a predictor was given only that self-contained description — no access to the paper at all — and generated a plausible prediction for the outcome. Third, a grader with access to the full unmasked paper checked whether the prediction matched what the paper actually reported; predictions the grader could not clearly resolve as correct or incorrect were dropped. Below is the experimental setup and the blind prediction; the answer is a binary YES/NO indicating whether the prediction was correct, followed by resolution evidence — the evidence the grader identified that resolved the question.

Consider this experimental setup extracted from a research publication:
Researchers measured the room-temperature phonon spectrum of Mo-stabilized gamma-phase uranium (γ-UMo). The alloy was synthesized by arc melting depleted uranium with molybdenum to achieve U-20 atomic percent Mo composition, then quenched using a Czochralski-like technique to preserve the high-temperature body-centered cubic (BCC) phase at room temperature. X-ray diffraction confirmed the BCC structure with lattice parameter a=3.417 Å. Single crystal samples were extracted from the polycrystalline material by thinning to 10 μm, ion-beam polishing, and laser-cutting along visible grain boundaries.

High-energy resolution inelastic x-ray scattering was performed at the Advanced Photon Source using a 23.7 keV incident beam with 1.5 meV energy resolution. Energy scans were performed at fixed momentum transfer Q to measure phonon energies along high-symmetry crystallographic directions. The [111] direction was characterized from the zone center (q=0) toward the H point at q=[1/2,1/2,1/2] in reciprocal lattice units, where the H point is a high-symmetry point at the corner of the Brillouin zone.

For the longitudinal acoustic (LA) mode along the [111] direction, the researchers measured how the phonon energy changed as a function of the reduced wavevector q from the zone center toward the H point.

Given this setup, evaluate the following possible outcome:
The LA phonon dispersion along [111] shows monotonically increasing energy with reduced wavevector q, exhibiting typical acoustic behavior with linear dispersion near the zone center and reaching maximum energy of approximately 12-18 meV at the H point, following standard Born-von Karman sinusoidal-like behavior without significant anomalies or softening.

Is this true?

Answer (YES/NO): NO